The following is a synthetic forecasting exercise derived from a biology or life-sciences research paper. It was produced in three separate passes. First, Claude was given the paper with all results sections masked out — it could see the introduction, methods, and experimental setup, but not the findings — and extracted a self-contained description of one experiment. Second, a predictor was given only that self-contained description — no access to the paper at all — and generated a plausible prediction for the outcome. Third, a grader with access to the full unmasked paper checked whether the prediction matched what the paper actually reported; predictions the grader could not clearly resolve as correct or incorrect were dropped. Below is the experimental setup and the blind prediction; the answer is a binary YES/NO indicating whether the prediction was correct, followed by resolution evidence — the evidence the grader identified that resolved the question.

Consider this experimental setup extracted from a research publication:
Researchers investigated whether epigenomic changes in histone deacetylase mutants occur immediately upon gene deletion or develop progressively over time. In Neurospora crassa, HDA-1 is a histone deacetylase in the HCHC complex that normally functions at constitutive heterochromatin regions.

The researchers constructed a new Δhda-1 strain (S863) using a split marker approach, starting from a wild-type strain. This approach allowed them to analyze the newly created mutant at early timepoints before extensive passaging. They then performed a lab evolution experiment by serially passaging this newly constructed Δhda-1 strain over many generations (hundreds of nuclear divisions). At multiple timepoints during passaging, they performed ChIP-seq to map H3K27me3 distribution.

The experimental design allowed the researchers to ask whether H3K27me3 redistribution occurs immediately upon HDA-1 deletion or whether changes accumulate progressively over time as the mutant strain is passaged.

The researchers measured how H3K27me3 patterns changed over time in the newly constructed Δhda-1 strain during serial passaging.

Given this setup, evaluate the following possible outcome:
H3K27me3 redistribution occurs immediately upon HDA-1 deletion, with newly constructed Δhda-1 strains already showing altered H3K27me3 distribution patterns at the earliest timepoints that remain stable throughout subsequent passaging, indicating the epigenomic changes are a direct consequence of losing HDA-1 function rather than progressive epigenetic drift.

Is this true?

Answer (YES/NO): NO